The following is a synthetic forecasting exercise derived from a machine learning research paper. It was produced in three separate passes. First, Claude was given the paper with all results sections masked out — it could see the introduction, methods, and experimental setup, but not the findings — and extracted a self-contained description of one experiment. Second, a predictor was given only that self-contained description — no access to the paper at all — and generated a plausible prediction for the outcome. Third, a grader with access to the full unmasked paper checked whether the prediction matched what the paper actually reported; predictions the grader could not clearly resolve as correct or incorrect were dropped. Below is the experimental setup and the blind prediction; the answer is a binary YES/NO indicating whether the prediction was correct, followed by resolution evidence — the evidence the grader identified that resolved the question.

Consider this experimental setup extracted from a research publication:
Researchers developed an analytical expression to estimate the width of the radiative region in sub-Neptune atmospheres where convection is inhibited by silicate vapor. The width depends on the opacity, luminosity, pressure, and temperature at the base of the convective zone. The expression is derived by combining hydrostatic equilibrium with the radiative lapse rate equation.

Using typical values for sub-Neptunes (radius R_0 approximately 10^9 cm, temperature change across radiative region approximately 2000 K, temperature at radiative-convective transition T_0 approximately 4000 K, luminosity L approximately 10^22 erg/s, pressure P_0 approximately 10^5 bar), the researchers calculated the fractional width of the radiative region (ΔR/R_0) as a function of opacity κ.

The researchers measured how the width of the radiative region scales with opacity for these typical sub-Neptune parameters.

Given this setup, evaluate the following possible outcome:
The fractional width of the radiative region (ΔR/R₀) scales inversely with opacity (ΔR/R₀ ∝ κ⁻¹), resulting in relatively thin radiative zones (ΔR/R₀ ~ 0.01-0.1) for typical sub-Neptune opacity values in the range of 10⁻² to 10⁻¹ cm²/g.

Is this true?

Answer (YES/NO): NO